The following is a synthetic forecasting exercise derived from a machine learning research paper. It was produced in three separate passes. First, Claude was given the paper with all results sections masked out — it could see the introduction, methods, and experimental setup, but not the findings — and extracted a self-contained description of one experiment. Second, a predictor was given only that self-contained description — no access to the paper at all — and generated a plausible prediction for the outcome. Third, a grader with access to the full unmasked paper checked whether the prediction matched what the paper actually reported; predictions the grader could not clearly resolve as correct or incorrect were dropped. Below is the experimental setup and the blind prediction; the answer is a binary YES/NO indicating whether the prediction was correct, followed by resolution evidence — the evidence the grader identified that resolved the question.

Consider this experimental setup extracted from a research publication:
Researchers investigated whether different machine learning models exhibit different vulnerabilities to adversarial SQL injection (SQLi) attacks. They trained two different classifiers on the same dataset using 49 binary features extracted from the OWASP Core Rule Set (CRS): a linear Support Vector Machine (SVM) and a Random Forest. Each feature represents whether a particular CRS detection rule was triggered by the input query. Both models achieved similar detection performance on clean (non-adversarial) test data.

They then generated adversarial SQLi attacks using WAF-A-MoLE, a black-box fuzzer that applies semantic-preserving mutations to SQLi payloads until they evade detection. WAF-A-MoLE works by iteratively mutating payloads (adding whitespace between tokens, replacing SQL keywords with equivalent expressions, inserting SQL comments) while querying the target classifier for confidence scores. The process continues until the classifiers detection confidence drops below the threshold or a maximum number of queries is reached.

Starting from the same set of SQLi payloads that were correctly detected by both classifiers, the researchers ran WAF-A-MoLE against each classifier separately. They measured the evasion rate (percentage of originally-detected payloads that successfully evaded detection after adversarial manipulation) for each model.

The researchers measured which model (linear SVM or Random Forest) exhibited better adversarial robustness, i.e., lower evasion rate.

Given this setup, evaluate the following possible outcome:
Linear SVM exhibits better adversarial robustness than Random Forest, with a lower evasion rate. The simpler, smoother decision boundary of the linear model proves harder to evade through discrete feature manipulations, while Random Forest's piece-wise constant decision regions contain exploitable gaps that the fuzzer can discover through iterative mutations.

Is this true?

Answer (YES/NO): NO